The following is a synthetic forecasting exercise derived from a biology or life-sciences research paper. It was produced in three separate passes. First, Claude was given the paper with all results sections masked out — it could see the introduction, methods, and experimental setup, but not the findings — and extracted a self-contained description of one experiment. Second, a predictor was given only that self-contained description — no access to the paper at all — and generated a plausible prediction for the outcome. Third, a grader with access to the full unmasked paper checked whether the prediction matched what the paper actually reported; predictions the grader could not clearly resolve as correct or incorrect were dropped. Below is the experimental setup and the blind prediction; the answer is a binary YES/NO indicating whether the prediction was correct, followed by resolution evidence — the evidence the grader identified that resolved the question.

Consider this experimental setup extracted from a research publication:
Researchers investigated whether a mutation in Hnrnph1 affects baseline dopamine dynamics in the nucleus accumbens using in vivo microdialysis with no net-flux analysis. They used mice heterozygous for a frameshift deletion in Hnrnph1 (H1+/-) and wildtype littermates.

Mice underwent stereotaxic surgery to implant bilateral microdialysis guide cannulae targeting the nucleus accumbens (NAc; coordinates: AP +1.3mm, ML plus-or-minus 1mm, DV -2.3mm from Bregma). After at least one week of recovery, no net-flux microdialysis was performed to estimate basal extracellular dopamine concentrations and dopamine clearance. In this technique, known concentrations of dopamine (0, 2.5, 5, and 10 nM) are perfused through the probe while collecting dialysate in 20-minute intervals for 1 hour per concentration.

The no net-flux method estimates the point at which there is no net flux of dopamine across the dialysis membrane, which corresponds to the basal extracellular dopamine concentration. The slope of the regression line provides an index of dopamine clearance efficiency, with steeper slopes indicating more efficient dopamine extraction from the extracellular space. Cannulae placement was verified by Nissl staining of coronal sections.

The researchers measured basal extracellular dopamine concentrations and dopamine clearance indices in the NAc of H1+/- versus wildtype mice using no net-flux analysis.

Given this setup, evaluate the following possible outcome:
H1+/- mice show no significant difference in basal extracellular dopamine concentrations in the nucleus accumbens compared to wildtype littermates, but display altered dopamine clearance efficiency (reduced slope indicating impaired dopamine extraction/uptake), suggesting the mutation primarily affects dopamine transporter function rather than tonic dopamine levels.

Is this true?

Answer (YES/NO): NO